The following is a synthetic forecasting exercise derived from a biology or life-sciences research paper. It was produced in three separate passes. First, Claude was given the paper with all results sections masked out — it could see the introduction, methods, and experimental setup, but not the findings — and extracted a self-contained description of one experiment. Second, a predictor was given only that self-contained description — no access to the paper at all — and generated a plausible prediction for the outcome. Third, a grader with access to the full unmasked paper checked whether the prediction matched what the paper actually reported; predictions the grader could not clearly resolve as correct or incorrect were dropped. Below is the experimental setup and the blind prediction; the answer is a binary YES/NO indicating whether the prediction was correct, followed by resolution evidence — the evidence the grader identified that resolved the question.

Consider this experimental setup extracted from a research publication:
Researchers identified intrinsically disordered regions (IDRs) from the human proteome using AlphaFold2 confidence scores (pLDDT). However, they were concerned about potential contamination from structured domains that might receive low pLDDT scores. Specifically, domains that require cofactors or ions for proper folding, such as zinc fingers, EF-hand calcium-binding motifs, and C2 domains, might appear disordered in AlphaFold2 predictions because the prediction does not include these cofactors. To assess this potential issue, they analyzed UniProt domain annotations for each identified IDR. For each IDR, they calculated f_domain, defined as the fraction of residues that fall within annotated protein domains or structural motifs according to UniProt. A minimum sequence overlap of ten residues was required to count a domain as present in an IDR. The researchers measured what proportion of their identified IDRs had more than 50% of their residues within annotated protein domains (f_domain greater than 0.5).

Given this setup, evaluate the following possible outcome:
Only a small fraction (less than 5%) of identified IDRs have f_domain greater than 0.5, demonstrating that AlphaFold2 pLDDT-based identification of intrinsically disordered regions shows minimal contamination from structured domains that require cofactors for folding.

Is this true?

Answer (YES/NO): YES